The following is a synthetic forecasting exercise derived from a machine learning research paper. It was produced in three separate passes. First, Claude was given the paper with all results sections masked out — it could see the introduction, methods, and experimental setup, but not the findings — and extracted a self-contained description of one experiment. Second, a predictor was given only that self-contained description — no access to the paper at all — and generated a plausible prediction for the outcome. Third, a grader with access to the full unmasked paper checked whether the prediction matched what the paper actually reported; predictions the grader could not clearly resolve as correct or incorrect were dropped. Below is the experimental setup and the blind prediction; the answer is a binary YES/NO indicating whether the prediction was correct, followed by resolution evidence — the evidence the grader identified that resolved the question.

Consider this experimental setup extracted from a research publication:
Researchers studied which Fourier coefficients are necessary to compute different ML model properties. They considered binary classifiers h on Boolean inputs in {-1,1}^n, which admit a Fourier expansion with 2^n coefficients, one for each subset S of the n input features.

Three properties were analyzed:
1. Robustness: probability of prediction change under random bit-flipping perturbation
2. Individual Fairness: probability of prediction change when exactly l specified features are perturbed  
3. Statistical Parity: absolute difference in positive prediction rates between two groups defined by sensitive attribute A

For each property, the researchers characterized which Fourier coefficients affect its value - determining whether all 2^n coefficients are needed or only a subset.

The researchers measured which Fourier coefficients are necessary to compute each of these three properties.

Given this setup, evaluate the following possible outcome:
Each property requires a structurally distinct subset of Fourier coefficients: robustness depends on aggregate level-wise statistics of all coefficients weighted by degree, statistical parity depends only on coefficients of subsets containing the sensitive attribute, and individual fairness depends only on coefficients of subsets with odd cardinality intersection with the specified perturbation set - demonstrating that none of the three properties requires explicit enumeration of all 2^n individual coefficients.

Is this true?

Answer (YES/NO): NO